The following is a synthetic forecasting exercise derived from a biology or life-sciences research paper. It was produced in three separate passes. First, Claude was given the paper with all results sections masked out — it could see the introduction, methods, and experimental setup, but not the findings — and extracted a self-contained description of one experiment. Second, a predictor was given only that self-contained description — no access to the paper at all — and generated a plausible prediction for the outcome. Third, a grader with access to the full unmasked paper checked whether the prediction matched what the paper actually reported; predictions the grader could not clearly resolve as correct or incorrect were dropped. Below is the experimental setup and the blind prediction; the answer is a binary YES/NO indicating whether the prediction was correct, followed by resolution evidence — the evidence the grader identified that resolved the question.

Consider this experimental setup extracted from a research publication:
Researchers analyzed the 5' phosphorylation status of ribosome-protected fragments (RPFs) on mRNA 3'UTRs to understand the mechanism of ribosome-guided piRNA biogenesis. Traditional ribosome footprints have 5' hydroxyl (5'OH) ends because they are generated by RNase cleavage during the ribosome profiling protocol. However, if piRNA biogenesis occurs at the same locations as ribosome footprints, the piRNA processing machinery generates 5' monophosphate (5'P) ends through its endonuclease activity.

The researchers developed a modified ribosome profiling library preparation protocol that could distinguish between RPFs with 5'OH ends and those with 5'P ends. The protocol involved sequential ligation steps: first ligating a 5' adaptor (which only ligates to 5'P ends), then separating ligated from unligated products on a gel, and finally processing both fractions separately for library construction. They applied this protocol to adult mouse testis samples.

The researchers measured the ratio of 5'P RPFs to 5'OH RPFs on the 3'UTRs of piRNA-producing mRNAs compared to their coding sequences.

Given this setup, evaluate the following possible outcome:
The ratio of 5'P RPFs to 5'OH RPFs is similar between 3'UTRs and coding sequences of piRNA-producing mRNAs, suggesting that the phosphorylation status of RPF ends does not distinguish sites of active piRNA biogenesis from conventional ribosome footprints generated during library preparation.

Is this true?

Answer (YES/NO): NO